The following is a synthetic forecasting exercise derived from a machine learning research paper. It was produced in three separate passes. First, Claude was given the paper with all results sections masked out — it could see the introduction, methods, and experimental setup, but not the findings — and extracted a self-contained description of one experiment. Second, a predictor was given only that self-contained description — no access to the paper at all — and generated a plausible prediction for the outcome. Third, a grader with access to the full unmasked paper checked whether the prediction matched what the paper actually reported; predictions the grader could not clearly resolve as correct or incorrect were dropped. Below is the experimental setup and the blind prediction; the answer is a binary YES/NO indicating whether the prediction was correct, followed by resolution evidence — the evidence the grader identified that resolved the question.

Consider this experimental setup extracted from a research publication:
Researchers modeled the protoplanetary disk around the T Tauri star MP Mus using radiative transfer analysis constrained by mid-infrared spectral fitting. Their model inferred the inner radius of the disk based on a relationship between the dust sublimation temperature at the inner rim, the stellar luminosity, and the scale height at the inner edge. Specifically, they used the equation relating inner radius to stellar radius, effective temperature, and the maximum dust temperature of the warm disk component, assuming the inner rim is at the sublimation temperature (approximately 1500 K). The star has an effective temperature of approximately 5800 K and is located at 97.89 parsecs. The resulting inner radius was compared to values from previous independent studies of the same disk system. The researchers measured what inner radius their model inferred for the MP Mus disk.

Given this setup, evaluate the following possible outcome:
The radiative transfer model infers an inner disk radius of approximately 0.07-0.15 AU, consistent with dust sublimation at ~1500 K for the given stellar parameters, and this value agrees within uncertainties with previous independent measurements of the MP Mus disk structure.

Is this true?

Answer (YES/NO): YES